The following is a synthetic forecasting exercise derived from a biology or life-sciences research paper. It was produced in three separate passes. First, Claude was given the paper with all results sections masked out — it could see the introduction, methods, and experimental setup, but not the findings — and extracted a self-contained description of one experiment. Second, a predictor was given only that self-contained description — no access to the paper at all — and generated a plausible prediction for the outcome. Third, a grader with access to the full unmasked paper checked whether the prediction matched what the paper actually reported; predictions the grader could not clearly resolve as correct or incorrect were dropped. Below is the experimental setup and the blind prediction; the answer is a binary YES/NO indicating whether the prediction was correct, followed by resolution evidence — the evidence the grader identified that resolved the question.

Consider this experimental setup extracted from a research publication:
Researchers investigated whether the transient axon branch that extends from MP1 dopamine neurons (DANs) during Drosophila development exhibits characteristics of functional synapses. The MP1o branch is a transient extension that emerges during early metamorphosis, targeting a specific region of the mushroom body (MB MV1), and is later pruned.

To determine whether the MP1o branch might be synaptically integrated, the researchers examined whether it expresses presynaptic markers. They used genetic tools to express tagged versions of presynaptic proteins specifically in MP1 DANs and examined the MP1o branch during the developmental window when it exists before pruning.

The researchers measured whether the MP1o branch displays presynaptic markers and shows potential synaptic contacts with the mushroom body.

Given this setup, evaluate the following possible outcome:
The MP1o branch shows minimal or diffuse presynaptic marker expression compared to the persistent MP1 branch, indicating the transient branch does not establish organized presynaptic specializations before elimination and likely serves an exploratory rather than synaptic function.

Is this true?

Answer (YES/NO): NO